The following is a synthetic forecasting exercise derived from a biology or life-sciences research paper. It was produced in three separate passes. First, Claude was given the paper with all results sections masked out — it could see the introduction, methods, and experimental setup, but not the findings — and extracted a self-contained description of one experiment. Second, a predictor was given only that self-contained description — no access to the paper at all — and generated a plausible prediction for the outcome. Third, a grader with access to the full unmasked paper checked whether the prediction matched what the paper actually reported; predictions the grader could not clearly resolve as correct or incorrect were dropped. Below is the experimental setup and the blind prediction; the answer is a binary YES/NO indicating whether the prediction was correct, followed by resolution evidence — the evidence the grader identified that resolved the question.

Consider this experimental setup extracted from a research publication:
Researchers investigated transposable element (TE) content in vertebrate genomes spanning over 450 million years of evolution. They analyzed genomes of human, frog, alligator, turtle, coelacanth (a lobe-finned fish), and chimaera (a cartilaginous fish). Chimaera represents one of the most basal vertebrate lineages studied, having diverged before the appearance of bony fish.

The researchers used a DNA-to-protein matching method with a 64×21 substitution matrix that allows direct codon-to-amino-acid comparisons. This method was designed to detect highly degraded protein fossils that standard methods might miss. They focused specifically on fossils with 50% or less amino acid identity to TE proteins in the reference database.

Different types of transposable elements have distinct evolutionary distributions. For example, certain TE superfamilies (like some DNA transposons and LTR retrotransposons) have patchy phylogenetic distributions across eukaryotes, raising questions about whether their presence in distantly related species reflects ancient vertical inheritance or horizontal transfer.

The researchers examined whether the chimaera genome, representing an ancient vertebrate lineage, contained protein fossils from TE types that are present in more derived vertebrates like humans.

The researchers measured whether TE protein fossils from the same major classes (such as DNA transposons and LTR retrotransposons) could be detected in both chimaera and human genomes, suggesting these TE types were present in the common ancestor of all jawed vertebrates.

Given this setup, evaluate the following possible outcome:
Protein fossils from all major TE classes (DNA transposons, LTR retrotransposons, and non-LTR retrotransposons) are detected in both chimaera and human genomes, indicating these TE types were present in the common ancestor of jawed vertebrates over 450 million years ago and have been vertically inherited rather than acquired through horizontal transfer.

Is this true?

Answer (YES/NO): NO